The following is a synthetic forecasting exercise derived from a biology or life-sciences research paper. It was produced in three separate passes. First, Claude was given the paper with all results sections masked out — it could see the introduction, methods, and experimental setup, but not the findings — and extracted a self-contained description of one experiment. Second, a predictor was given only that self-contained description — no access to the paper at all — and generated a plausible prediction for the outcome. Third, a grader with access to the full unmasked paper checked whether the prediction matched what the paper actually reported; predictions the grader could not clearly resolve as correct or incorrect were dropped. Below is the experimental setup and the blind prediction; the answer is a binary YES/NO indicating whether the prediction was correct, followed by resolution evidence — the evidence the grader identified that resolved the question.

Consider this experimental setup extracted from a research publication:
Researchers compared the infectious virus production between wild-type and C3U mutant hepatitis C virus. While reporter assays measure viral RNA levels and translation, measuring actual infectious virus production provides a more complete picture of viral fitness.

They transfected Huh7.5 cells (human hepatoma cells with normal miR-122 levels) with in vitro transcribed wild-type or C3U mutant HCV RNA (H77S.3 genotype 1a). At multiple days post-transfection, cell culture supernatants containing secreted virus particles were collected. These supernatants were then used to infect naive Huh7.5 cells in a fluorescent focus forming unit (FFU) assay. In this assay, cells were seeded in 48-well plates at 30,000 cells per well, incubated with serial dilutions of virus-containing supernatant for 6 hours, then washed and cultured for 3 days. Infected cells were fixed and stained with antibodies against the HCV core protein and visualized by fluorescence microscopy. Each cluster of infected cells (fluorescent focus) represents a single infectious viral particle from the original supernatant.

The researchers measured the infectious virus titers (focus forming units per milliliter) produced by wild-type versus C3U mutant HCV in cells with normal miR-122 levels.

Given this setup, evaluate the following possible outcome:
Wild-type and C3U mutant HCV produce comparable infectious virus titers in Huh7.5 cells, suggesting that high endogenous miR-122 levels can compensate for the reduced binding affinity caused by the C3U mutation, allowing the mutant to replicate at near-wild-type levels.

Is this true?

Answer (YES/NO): NO